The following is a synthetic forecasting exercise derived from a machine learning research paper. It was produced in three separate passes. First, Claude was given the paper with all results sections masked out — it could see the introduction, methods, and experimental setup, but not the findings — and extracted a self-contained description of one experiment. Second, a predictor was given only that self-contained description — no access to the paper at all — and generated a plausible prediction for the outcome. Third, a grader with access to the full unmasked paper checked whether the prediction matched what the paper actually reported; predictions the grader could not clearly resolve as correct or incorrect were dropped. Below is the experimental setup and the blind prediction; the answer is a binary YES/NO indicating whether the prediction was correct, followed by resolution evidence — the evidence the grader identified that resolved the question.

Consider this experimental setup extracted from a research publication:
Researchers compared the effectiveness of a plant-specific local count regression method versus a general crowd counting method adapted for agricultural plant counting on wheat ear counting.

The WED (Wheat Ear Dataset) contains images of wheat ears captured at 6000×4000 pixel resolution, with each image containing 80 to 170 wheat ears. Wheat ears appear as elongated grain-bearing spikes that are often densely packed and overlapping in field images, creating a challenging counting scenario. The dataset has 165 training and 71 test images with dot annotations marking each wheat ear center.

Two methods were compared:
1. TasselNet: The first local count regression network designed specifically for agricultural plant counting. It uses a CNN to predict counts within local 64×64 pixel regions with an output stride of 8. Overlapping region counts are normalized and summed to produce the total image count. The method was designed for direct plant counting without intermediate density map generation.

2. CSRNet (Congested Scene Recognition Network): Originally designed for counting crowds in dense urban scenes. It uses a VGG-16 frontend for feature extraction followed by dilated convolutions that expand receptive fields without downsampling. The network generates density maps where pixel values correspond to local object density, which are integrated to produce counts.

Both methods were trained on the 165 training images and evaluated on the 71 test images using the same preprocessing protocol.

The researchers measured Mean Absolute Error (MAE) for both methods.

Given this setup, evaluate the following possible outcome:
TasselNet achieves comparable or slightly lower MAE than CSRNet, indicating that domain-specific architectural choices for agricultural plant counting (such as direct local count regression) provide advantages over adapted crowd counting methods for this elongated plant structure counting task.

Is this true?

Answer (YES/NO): NO